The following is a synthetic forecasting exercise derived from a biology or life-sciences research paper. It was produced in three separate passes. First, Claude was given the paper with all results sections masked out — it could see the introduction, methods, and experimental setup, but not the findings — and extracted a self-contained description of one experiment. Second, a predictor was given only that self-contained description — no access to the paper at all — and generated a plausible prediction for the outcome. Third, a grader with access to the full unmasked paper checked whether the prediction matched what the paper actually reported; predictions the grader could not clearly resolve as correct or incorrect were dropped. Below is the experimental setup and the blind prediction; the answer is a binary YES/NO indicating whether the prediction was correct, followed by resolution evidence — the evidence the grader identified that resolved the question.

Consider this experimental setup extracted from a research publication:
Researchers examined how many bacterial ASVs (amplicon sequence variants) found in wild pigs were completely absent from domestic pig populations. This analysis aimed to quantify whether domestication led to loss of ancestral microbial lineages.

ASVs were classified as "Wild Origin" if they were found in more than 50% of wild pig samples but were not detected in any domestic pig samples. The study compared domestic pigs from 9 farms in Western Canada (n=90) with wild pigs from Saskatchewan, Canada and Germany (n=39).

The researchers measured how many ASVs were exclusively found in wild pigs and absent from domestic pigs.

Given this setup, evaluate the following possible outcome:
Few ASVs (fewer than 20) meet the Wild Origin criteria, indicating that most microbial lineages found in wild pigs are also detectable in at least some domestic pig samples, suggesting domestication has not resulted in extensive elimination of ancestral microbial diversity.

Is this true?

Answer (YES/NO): YES